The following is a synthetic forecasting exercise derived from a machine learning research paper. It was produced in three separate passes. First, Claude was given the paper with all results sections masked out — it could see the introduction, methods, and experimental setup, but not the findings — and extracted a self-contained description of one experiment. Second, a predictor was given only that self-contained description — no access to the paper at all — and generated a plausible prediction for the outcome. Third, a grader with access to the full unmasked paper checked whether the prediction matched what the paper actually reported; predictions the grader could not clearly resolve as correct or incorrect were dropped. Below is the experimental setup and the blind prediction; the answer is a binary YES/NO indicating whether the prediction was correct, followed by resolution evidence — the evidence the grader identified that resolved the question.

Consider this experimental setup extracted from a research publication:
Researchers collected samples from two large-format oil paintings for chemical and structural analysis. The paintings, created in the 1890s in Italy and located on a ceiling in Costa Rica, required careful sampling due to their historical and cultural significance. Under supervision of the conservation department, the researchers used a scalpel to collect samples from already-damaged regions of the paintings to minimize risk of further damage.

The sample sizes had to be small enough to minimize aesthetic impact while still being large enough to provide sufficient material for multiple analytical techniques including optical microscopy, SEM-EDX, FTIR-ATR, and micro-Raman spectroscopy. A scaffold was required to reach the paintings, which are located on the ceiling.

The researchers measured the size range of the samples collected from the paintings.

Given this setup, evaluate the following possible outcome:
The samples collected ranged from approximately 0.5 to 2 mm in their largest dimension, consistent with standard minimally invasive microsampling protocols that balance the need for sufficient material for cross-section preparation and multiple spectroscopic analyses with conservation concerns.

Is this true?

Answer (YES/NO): NO